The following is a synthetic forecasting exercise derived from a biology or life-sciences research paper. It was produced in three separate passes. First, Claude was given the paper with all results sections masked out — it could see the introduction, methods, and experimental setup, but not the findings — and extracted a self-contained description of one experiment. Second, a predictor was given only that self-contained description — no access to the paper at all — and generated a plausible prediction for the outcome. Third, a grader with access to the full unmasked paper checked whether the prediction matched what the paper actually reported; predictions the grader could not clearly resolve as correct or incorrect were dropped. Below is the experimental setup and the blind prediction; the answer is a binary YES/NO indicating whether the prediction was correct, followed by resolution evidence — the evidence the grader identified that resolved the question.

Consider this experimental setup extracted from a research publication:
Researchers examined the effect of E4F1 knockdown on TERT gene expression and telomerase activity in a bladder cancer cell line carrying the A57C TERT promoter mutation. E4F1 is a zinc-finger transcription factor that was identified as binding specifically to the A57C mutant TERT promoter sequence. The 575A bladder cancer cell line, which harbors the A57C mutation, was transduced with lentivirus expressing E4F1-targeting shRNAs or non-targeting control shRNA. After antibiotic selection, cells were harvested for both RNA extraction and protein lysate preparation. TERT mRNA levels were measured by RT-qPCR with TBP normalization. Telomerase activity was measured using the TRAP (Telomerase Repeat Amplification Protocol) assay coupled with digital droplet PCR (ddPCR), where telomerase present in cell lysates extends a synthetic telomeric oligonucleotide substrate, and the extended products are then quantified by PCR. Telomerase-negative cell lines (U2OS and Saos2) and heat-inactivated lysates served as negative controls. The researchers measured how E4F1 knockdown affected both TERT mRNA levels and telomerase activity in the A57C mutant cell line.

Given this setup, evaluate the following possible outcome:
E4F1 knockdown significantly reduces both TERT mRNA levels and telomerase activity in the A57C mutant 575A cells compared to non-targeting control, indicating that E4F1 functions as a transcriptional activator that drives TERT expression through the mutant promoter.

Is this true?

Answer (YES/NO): YES